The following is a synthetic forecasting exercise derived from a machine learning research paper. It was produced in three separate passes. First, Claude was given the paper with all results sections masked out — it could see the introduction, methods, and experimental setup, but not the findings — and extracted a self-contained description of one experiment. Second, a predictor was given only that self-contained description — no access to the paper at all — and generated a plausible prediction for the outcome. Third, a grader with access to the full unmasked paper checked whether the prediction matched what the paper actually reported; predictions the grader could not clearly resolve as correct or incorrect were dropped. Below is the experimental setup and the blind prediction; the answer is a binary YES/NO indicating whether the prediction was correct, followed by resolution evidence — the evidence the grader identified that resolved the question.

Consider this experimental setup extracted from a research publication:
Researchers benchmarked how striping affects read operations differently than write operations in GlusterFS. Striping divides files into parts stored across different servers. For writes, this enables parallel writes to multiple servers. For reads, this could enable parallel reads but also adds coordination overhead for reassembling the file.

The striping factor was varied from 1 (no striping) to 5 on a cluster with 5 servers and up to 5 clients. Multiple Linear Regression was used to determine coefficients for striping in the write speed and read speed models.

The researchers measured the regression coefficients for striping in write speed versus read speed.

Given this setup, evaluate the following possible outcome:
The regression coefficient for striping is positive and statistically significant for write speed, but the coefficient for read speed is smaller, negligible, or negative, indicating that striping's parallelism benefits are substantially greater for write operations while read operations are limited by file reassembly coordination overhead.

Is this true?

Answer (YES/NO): YES